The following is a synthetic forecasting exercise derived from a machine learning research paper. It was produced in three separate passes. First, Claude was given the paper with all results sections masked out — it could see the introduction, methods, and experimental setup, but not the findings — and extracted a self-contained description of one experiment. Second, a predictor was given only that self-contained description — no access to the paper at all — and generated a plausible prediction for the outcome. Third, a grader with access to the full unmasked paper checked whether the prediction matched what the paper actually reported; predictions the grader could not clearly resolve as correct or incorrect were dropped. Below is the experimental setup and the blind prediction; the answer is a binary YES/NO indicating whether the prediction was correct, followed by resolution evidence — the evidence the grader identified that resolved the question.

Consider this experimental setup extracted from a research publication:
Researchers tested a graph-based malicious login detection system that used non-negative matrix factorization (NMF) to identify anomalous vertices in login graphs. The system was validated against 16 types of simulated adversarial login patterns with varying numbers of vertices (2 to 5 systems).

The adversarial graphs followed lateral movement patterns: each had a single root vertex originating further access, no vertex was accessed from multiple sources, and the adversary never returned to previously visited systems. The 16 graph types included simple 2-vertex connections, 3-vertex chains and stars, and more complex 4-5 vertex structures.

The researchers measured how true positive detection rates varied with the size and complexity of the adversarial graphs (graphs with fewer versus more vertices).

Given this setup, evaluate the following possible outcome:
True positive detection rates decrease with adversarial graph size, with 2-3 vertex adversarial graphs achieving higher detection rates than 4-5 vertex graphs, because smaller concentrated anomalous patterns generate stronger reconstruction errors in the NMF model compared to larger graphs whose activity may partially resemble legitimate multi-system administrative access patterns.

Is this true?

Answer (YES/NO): NO